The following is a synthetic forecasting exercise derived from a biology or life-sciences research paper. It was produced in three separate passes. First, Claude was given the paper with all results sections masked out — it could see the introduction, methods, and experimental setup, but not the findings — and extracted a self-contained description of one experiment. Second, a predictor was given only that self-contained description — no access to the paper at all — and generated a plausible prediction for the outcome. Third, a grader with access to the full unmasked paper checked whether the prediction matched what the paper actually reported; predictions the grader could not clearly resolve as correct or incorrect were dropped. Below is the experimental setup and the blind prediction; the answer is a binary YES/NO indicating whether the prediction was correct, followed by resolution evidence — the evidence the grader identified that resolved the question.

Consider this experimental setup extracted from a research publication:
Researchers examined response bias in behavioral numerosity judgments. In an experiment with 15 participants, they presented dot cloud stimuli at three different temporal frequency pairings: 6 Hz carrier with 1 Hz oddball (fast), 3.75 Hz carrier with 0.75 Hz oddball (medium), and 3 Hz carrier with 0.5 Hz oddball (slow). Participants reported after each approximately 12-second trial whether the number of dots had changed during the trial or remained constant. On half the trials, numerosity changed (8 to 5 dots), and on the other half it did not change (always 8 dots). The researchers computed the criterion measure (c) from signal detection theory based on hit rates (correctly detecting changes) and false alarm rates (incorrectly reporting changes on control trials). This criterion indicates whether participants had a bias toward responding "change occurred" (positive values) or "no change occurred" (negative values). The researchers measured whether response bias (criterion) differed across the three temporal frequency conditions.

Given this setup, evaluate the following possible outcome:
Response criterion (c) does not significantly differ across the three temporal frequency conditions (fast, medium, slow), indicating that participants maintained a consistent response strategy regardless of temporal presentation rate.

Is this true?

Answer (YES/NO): NO